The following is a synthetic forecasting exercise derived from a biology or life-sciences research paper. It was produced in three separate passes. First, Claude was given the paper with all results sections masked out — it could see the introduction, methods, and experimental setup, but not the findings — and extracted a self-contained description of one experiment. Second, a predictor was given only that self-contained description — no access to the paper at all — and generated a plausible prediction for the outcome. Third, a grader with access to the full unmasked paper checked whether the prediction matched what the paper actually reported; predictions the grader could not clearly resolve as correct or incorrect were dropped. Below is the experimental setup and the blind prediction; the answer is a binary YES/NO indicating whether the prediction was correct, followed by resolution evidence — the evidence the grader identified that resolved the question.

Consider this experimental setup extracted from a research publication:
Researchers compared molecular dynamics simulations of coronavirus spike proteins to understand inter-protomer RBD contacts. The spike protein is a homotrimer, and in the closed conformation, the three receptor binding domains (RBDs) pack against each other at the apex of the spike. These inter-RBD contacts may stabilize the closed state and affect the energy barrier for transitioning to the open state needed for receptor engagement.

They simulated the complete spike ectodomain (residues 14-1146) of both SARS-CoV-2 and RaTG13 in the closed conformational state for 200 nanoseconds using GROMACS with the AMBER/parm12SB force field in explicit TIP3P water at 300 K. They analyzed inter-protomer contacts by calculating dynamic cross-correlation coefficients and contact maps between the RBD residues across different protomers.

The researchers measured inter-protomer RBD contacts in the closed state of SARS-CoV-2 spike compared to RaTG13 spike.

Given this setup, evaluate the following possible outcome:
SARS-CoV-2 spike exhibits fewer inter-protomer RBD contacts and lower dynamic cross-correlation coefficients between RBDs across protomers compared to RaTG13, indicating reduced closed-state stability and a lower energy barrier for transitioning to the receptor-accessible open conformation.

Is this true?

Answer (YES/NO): YES